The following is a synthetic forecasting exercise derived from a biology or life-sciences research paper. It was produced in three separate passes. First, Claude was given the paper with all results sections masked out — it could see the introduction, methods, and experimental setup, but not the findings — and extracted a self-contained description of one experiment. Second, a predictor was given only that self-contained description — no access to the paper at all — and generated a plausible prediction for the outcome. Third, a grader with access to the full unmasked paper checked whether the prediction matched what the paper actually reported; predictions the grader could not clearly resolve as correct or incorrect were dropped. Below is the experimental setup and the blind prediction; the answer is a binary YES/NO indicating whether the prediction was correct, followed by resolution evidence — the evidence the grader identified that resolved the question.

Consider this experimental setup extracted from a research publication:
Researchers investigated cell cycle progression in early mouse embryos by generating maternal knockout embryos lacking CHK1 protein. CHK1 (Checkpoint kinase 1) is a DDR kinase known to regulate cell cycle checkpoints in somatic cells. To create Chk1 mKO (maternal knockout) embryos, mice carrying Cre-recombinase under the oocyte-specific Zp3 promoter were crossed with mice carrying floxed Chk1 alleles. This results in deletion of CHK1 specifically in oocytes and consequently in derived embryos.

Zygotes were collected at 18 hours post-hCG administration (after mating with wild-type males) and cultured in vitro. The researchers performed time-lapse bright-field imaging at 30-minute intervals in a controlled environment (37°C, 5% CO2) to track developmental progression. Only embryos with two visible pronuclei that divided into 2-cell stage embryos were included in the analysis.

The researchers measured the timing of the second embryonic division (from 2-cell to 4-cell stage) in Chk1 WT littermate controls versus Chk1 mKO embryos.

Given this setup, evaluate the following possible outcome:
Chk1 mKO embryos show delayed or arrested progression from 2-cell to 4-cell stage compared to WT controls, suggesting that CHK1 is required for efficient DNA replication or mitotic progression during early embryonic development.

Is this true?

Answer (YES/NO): NO